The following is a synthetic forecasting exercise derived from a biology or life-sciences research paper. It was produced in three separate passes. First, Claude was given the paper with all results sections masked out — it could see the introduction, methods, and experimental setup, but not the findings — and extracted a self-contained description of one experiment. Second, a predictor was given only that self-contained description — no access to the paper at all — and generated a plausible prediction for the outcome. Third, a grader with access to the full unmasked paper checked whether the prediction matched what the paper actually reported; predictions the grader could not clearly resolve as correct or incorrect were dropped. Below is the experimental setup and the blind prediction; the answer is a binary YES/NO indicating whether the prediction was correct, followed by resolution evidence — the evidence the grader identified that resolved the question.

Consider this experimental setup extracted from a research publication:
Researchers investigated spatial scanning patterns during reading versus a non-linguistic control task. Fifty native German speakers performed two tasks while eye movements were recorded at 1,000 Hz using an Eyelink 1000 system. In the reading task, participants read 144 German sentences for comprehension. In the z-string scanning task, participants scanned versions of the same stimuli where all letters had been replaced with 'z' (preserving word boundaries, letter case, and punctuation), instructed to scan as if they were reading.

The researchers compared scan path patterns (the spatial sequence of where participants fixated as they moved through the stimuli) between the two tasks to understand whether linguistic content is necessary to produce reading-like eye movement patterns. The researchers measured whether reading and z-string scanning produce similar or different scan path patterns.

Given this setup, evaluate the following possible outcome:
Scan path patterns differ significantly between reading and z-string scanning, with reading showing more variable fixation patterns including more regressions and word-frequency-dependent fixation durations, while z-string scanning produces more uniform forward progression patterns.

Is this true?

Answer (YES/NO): NO